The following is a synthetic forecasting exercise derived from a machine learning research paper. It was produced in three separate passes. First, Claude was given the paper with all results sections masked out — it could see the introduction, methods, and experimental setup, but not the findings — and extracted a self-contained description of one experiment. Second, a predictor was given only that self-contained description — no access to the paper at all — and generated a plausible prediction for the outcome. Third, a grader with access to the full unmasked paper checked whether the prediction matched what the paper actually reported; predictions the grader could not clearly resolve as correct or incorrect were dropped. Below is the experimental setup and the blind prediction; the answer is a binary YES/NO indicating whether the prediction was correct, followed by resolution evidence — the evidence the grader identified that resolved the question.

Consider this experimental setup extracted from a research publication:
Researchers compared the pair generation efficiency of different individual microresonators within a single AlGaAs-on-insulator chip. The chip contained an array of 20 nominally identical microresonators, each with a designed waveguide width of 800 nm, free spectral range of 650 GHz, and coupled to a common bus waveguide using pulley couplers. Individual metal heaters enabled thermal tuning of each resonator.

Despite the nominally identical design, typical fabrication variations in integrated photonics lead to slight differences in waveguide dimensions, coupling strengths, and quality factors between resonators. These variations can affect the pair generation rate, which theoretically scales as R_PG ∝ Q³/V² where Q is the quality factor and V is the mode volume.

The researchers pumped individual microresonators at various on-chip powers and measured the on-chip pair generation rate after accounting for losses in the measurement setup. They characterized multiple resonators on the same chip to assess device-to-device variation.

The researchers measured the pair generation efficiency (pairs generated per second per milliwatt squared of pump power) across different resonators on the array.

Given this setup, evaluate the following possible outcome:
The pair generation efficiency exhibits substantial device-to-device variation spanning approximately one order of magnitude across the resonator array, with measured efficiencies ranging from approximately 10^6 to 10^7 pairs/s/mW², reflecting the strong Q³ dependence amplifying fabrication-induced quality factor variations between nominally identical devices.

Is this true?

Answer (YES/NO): NO